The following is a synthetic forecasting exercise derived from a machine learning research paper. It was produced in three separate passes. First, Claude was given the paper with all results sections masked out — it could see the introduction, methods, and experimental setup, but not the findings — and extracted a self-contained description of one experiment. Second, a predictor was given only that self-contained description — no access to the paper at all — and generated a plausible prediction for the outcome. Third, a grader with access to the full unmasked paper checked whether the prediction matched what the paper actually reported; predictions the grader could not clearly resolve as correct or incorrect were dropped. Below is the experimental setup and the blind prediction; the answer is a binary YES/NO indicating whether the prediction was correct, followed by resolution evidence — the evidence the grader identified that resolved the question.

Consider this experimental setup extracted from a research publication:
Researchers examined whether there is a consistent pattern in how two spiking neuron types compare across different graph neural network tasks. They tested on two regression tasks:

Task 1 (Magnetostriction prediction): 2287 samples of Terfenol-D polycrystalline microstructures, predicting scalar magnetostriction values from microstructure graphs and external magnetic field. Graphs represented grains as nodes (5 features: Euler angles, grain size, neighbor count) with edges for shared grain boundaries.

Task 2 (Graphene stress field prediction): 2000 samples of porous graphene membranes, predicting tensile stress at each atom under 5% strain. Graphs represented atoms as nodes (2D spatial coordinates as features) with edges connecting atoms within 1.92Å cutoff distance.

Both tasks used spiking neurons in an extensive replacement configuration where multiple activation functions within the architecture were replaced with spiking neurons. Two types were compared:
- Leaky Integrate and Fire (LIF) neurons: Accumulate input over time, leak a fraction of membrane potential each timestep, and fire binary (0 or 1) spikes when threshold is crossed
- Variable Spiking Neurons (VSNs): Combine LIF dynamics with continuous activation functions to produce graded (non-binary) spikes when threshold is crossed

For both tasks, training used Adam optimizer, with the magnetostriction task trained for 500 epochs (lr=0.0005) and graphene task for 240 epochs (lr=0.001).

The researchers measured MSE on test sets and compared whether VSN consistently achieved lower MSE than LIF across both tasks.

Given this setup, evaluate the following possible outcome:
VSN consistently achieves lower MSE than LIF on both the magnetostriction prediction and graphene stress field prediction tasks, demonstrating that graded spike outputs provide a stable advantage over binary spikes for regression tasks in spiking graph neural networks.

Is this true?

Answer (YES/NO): YES